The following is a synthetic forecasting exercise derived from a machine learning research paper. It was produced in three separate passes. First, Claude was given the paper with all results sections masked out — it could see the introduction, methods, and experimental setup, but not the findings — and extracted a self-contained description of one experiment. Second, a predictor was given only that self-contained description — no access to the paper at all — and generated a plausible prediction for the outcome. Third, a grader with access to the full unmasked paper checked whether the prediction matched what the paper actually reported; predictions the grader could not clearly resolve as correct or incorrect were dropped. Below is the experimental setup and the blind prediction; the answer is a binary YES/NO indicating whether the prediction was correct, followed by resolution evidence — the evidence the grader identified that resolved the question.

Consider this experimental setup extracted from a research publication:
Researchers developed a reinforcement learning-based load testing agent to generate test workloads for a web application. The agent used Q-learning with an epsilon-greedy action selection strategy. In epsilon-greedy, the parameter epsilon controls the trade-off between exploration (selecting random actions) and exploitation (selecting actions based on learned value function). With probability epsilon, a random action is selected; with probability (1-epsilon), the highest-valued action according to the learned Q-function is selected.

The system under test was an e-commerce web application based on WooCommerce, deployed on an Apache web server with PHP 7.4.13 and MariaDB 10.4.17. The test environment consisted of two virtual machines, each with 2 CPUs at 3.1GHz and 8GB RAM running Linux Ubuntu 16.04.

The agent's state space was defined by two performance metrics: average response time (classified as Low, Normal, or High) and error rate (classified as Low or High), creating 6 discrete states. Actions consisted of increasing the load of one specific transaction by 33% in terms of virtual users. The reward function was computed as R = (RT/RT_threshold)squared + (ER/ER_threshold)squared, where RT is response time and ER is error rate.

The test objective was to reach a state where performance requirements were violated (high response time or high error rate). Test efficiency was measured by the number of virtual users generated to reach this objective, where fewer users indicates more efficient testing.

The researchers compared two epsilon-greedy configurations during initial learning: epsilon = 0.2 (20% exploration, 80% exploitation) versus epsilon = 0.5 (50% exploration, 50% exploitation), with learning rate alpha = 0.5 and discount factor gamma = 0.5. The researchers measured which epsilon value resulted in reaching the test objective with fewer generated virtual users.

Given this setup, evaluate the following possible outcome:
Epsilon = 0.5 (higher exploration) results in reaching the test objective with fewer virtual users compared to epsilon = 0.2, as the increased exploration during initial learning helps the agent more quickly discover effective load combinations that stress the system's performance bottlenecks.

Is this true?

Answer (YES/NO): NO